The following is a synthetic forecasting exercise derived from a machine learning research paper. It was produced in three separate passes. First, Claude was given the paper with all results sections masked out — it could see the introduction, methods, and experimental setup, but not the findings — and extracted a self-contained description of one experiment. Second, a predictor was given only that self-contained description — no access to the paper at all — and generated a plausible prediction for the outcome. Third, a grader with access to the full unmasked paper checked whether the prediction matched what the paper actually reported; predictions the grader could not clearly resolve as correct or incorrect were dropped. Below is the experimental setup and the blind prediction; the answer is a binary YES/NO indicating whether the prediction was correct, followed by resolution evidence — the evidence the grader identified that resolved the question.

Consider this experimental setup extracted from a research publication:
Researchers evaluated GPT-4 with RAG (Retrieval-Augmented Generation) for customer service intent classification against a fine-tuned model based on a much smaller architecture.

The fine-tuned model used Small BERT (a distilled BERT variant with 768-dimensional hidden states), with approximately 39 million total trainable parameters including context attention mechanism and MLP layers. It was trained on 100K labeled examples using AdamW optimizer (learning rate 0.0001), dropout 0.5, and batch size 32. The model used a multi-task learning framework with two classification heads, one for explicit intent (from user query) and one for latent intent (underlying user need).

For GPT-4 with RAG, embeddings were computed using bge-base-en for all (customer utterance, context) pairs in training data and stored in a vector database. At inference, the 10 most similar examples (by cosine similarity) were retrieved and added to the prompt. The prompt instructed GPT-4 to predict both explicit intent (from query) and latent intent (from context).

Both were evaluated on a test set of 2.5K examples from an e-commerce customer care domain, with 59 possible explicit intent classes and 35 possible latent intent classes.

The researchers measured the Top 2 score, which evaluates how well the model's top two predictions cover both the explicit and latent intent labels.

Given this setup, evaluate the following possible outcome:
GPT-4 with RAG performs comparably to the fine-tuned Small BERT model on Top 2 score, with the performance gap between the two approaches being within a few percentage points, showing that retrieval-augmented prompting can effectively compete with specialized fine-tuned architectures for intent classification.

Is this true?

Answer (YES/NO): NO